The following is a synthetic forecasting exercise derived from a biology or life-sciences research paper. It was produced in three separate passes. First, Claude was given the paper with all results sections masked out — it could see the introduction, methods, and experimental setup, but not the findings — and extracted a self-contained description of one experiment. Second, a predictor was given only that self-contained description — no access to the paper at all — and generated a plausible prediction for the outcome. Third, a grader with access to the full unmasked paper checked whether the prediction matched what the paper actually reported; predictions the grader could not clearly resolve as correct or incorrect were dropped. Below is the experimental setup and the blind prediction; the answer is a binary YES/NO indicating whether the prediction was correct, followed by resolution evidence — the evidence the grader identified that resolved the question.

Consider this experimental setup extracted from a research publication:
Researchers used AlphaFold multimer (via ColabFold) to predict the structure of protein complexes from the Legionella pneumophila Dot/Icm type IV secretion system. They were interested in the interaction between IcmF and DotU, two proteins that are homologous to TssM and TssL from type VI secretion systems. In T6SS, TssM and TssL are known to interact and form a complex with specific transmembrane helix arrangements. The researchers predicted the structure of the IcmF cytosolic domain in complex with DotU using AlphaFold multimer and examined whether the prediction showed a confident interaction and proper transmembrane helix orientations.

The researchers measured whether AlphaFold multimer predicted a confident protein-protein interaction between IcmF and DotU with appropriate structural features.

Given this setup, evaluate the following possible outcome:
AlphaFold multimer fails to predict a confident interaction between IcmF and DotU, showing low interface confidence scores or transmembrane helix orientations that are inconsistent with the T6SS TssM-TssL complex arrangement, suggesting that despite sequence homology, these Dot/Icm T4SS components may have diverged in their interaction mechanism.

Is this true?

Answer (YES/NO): NO